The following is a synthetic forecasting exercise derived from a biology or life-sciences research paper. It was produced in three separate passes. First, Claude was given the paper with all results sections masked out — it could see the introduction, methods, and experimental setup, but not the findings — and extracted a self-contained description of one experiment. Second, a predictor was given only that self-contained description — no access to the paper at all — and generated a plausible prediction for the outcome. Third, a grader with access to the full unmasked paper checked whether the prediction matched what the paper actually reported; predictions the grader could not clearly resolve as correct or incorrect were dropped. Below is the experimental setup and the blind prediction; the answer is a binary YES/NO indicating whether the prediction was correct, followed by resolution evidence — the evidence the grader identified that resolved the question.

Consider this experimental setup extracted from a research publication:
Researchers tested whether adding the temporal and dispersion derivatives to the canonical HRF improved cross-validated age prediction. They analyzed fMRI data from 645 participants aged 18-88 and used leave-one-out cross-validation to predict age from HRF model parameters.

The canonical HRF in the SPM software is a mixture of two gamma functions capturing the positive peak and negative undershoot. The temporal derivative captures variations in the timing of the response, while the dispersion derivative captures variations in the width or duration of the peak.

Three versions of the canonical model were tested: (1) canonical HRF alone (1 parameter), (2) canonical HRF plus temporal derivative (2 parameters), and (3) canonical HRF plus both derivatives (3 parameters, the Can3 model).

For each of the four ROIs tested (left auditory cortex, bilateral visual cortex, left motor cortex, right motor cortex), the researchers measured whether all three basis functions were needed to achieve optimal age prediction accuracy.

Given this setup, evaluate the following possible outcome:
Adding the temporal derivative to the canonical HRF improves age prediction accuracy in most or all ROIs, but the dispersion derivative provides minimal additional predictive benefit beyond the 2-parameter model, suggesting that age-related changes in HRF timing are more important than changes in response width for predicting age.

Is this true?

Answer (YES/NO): NO